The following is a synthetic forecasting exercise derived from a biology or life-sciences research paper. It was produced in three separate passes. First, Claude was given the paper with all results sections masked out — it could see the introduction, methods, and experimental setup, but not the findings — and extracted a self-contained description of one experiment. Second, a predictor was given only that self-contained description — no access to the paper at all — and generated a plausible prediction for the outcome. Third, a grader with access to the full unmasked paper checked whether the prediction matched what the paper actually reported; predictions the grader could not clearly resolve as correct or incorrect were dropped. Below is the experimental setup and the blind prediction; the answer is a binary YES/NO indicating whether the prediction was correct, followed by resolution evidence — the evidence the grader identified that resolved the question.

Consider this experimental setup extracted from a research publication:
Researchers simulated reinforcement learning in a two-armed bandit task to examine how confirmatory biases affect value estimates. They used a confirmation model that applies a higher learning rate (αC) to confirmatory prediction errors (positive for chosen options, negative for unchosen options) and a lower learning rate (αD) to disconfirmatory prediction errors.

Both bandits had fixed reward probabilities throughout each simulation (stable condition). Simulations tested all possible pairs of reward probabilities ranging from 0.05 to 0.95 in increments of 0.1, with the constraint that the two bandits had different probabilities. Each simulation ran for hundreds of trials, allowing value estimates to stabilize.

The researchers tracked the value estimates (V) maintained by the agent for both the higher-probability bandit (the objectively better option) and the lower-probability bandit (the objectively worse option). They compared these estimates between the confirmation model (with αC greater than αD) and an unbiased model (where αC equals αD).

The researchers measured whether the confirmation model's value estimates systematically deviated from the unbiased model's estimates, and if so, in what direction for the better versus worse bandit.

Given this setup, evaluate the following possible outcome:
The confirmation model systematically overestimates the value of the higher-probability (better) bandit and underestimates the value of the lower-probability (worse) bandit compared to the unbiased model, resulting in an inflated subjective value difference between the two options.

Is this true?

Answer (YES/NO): YES